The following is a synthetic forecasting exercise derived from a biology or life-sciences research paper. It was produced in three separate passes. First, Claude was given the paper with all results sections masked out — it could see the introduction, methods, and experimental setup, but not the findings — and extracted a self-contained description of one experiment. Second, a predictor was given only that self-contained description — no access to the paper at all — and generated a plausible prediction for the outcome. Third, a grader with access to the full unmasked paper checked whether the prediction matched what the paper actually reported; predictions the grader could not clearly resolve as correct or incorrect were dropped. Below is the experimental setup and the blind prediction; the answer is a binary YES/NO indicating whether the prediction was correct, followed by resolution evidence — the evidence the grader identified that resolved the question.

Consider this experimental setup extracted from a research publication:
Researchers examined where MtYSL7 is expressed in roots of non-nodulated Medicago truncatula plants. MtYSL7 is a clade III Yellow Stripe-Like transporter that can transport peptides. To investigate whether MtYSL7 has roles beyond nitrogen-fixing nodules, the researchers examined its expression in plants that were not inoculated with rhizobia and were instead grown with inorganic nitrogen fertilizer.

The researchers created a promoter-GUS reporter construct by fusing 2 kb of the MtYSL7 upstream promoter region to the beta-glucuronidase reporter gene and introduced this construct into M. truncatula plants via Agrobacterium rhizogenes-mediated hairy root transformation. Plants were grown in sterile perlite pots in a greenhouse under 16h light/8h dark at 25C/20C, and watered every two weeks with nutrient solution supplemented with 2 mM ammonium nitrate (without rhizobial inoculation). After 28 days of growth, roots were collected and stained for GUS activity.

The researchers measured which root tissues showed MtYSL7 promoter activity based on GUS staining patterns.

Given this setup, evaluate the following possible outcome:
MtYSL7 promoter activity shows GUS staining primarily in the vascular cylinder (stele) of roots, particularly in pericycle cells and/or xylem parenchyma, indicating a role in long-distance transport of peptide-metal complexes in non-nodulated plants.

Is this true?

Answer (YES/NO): YES